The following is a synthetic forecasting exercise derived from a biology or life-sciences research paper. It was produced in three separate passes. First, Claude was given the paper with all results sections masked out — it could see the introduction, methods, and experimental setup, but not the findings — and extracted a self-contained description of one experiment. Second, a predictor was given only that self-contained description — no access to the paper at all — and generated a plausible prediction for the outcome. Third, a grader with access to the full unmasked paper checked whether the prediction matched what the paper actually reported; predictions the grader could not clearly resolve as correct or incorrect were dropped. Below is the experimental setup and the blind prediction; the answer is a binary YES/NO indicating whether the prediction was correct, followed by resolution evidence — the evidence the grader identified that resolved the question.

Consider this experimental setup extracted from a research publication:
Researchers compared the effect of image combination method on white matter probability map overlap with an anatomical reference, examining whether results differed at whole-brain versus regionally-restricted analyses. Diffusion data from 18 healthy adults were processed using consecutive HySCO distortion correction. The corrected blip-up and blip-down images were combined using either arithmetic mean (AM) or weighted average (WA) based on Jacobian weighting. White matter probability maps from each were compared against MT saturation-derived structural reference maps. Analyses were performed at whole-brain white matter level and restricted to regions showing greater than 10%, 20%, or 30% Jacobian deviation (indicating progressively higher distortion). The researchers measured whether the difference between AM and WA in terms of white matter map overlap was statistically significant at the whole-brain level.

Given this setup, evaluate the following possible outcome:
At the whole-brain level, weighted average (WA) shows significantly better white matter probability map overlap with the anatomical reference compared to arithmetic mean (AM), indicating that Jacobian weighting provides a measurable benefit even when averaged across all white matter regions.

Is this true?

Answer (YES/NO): YES